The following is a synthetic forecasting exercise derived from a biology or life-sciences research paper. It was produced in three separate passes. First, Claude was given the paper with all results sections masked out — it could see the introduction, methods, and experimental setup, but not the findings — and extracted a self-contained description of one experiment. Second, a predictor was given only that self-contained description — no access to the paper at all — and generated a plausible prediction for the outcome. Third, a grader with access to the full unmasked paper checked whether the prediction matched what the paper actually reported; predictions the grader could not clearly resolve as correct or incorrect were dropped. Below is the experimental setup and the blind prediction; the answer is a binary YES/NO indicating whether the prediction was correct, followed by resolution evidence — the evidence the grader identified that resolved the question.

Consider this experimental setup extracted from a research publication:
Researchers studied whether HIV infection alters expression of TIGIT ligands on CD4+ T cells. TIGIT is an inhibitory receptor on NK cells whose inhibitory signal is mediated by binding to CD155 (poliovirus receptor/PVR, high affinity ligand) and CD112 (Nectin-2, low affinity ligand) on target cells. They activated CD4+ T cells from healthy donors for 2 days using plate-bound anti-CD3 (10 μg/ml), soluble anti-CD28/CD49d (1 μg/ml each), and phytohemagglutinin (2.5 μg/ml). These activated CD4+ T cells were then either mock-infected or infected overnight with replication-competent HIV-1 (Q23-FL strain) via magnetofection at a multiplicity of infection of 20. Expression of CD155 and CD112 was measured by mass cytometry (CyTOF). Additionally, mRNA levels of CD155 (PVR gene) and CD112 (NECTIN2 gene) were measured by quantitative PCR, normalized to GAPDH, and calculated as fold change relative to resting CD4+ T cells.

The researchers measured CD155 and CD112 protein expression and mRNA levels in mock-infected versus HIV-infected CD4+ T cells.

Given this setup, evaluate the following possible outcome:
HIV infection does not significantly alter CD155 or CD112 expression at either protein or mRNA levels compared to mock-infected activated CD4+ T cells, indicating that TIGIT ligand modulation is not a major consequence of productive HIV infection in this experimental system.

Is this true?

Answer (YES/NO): YES